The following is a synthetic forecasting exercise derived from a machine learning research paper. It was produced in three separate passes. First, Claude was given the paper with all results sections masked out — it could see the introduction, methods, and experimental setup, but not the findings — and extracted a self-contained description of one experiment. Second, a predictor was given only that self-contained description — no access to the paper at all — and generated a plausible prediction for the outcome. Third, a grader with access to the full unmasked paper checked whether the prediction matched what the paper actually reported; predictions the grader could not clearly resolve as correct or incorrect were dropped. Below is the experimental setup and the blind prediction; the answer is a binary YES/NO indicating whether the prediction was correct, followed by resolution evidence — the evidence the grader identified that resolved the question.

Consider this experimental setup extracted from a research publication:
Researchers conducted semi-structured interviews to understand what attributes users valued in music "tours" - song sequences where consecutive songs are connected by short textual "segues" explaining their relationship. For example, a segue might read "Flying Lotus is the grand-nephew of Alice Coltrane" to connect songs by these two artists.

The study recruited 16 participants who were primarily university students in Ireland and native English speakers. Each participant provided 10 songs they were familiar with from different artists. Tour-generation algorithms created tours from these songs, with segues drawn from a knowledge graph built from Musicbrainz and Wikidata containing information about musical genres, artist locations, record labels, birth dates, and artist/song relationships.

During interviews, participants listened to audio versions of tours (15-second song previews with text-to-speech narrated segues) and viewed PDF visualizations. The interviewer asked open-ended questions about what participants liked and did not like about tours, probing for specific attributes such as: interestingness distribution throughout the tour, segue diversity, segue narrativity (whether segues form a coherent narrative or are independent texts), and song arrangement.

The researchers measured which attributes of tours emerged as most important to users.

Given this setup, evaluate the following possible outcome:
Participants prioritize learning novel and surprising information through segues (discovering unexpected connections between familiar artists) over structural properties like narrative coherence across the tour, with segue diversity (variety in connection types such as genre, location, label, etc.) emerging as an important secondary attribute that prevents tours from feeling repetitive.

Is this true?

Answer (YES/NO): NO